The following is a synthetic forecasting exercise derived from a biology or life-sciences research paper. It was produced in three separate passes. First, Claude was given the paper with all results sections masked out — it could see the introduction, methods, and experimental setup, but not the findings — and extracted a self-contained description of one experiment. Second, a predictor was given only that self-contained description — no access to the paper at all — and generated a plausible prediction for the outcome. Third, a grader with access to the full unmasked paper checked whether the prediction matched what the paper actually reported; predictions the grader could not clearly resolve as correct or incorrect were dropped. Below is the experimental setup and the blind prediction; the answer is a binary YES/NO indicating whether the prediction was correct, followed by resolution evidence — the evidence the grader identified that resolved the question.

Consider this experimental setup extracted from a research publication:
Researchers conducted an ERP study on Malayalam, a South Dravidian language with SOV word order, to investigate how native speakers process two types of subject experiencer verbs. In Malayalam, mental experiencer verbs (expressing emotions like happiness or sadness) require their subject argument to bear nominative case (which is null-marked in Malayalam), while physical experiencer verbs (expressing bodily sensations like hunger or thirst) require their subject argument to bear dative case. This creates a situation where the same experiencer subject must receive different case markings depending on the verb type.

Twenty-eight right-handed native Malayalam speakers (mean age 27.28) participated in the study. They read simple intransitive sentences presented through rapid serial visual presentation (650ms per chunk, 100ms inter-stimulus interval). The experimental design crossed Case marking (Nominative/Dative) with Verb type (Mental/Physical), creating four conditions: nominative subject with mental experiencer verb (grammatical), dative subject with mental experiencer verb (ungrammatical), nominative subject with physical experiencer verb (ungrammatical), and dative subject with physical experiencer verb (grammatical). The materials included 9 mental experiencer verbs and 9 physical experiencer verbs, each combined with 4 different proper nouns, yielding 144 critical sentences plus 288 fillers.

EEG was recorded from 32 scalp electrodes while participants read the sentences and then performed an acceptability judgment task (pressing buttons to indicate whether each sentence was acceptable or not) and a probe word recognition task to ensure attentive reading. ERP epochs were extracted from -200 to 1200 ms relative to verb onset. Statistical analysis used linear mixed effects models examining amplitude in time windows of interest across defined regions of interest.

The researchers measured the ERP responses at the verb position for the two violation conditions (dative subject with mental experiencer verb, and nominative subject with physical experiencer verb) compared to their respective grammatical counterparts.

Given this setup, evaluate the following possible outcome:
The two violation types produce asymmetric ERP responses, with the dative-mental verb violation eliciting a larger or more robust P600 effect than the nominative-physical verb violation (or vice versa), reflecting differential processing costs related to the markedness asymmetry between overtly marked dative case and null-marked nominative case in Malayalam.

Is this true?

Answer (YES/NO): NO